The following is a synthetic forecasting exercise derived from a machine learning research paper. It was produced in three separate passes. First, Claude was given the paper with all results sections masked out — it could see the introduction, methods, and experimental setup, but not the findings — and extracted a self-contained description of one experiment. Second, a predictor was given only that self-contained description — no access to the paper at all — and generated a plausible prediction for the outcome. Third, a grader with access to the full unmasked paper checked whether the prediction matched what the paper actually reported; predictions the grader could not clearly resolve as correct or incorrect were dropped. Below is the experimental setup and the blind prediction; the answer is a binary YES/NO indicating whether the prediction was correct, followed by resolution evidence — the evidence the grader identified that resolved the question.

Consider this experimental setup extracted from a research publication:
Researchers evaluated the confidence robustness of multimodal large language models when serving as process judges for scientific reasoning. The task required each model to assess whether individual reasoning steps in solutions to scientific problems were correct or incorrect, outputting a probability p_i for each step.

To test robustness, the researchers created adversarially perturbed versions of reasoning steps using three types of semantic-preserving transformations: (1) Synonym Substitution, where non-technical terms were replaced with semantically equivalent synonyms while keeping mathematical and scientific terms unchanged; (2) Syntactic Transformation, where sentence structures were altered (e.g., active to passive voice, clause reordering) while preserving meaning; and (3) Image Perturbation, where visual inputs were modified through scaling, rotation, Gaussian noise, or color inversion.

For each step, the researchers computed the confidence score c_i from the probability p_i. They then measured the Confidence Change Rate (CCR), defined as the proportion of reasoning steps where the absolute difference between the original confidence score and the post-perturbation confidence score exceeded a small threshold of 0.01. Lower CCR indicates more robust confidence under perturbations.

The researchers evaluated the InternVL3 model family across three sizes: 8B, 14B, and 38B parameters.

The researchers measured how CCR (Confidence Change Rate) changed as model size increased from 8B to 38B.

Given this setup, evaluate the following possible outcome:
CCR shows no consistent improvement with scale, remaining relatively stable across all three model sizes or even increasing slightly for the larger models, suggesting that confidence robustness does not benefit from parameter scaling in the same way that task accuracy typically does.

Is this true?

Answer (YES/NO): NO